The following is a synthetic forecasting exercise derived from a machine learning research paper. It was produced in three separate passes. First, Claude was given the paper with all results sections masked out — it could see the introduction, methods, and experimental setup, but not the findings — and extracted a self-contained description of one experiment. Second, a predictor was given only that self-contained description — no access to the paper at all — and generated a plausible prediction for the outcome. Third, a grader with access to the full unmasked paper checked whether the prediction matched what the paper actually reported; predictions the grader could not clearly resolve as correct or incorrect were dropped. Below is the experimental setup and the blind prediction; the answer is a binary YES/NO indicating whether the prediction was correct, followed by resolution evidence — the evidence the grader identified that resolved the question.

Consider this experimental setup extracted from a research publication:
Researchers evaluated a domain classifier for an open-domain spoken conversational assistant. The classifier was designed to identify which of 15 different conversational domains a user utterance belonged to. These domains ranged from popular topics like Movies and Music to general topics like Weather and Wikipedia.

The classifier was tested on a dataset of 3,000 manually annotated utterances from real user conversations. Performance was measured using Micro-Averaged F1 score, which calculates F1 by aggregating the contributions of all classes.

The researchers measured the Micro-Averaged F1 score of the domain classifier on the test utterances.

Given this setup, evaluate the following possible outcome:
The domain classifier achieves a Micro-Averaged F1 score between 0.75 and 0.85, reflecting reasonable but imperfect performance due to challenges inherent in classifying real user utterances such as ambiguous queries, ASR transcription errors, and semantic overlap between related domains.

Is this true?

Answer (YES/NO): NO